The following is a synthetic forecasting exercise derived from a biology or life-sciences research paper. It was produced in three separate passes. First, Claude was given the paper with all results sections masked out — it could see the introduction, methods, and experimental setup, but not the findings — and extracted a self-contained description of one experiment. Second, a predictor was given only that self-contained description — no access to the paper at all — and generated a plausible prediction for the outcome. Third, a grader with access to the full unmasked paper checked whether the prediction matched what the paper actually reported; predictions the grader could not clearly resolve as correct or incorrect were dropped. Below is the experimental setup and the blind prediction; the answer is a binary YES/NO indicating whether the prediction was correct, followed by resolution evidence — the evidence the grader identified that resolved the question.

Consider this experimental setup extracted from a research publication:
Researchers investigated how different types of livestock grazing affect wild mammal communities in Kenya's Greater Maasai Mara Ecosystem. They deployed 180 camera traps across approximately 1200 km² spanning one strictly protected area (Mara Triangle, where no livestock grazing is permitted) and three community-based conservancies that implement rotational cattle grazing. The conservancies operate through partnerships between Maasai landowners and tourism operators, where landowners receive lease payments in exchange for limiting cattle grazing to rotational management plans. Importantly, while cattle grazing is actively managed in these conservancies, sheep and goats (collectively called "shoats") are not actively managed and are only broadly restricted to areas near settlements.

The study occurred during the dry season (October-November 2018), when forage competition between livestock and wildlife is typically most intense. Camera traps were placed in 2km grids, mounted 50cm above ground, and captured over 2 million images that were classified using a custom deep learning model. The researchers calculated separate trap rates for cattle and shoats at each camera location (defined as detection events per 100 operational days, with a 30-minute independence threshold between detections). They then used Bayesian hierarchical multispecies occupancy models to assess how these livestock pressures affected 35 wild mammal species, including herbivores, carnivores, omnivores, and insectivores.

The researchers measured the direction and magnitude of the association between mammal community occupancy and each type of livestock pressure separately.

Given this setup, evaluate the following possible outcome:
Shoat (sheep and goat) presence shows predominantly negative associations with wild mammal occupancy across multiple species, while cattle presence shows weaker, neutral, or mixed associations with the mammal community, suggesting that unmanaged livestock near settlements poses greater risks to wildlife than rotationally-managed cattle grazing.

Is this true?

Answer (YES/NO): NO